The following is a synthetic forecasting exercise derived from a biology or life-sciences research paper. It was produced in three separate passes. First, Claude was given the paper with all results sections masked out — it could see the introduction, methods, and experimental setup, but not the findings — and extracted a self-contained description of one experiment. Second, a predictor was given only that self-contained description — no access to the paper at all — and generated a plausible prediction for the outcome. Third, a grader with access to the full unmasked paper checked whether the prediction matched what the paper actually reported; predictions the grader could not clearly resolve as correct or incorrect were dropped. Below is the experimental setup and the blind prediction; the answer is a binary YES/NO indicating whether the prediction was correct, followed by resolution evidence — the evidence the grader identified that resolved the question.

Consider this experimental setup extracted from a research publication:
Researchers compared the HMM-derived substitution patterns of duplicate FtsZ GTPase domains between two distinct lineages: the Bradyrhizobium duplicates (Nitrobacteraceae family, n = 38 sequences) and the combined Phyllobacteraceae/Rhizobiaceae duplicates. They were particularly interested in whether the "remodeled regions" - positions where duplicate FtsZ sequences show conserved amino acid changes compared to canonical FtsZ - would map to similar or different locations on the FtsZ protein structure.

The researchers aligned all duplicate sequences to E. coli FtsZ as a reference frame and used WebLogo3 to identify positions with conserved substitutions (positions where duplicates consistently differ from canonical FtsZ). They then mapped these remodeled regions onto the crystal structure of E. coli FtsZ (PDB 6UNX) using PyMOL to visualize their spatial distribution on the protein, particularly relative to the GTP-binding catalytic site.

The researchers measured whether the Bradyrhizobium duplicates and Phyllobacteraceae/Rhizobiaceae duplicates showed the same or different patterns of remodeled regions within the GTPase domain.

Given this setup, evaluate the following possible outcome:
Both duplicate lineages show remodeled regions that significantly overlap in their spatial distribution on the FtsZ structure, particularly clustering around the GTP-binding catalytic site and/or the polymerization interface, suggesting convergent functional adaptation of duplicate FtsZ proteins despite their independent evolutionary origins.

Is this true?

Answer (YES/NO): NO